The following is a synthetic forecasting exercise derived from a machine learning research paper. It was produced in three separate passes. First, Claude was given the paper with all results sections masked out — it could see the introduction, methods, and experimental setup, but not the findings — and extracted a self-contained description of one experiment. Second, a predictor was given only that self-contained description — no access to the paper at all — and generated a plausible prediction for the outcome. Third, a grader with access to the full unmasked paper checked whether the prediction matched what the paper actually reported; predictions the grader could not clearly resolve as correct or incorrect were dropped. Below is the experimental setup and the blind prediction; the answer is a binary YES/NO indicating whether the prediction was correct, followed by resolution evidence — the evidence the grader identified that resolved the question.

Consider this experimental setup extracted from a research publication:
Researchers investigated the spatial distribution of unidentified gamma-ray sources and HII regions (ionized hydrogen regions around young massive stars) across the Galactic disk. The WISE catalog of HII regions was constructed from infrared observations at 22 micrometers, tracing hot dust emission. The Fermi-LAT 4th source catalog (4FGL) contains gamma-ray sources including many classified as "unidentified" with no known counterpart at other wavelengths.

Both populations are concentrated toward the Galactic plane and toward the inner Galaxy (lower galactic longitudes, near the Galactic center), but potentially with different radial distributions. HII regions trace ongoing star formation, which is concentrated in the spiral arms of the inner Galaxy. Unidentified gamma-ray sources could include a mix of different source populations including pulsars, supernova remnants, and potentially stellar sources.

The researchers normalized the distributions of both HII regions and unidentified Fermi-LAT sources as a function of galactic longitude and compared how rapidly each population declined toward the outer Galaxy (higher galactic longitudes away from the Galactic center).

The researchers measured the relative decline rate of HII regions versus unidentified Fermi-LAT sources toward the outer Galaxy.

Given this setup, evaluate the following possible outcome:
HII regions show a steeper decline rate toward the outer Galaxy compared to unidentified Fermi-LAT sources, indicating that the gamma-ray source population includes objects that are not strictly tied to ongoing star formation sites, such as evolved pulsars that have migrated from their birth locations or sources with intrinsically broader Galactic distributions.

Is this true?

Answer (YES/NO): YES